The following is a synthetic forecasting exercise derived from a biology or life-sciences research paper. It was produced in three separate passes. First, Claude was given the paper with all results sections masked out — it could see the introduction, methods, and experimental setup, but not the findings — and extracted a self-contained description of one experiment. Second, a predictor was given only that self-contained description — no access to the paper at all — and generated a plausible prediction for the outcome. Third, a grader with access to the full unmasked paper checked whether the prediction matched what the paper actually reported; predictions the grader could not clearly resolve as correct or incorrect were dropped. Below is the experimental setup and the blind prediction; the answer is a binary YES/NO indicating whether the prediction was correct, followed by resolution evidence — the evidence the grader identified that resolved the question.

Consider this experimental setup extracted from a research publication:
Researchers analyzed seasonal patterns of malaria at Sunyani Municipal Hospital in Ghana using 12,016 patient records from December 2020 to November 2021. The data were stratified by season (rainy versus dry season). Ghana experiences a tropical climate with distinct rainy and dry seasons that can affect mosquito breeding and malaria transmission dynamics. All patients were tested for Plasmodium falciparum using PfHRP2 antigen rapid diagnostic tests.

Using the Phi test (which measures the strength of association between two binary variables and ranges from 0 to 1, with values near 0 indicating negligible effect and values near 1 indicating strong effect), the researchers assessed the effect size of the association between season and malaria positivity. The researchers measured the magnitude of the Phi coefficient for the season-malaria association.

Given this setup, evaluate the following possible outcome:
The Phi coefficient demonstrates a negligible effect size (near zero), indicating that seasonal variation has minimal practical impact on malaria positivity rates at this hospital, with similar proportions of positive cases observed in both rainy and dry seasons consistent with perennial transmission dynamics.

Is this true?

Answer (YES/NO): NO